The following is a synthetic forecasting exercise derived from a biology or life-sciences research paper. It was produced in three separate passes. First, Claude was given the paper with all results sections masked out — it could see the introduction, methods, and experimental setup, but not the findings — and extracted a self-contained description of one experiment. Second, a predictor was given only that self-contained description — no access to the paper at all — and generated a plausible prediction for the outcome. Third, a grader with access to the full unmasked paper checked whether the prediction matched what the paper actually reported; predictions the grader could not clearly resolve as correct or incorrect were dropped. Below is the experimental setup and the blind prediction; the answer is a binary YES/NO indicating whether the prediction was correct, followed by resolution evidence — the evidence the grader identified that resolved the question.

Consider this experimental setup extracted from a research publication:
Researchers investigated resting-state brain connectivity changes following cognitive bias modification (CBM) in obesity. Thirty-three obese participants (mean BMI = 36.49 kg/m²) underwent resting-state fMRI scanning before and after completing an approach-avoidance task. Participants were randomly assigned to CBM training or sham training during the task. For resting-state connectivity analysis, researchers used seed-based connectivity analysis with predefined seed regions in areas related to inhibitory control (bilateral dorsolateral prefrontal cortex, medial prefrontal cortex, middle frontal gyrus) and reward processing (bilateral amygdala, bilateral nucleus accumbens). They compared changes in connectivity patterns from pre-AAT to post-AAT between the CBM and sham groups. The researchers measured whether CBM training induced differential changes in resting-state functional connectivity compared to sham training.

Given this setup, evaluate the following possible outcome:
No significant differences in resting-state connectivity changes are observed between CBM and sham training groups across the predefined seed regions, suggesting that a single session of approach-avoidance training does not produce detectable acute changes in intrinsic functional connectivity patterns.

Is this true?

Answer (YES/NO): NO